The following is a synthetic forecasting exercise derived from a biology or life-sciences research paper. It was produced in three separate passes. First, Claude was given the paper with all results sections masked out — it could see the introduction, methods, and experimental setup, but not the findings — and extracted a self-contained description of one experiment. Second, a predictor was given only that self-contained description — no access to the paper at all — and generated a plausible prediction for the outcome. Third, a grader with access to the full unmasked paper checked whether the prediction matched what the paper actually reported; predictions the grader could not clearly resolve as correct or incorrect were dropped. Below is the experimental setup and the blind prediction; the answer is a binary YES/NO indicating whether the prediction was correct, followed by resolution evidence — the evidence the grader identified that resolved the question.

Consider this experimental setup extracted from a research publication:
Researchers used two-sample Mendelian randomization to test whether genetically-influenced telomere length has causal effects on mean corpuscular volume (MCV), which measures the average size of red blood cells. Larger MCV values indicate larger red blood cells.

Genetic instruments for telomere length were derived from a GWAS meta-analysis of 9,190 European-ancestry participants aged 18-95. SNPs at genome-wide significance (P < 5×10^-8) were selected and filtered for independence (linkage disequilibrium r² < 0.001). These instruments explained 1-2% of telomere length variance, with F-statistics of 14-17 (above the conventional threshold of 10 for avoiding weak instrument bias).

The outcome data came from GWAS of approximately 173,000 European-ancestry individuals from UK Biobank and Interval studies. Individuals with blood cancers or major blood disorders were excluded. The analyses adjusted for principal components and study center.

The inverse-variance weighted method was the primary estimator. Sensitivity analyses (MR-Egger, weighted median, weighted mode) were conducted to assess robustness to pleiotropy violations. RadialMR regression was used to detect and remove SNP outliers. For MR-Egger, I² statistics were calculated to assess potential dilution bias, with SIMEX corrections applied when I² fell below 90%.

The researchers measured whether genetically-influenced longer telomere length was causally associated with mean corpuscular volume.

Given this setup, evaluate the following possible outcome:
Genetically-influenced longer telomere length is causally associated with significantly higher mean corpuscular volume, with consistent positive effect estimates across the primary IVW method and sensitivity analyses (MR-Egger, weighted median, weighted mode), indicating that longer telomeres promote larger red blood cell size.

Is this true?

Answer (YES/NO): NO